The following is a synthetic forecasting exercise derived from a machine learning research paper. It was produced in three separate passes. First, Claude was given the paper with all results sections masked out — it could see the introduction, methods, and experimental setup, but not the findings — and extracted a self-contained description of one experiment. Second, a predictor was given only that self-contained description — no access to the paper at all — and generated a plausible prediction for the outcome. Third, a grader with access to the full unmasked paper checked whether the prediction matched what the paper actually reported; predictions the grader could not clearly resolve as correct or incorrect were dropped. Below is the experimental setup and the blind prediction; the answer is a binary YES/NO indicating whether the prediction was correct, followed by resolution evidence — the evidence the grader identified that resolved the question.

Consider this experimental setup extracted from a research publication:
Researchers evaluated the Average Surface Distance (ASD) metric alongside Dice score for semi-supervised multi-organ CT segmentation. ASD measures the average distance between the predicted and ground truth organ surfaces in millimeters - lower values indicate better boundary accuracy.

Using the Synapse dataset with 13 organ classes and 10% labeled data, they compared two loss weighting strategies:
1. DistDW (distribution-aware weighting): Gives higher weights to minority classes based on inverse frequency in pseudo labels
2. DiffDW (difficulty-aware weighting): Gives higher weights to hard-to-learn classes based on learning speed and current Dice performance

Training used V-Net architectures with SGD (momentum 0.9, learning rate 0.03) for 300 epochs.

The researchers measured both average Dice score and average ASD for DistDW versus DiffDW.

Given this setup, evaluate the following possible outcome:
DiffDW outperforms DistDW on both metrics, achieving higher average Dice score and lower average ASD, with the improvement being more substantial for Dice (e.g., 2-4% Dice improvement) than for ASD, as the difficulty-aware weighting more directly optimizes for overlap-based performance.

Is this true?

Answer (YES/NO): NO